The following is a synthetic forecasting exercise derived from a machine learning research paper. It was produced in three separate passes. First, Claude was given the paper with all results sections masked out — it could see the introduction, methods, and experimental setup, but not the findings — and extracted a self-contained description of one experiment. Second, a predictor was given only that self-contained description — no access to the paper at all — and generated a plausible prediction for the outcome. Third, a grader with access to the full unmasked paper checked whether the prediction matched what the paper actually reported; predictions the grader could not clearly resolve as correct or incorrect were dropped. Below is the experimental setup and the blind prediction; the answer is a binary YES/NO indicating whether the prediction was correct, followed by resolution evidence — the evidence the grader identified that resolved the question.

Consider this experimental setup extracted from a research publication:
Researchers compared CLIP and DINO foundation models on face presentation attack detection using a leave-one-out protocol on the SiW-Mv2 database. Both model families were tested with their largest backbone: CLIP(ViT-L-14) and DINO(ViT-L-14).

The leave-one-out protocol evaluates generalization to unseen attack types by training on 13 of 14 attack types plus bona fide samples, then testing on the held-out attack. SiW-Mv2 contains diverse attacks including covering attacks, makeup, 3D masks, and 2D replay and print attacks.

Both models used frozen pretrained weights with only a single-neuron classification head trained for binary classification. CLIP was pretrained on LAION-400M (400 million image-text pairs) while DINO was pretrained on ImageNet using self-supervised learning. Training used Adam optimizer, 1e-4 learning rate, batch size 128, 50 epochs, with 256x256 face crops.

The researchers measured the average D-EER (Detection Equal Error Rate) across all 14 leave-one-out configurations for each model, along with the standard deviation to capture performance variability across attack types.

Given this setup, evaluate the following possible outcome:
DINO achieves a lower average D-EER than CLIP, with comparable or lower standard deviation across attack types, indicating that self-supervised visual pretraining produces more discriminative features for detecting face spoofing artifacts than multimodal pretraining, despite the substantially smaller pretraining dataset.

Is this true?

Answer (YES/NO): NO